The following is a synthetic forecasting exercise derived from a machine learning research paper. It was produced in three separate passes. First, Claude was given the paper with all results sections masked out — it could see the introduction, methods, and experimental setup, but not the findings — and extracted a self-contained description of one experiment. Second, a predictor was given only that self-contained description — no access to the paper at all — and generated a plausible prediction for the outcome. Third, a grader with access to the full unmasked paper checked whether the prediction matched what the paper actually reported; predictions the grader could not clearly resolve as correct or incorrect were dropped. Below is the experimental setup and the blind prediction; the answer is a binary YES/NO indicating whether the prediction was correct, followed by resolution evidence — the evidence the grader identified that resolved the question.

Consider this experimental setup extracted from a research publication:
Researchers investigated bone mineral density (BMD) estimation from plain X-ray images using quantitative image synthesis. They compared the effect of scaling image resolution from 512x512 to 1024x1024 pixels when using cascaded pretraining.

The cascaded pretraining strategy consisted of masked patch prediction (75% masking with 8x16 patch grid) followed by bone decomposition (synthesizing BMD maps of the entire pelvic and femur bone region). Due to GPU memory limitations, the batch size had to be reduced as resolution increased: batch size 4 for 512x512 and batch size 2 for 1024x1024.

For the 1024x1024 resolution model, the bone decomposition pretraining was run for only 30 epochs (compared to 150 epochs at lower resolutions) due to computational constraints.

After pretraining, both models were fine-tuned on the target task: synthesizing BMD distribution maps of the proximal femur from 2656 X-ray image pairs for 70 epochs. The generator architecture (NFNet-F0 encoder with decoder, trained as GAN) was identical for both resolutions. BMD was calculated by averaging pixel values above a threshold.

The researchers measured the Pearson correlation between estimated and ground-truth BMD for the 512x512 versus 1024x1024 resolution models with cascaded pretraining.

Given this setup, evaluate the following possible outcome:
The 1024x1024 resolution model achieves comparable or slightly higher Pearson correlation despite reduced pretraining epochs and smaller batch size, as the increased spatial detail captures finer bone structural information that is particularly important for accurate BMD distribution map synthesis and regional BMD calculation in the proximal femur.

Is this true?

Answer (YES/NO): YES